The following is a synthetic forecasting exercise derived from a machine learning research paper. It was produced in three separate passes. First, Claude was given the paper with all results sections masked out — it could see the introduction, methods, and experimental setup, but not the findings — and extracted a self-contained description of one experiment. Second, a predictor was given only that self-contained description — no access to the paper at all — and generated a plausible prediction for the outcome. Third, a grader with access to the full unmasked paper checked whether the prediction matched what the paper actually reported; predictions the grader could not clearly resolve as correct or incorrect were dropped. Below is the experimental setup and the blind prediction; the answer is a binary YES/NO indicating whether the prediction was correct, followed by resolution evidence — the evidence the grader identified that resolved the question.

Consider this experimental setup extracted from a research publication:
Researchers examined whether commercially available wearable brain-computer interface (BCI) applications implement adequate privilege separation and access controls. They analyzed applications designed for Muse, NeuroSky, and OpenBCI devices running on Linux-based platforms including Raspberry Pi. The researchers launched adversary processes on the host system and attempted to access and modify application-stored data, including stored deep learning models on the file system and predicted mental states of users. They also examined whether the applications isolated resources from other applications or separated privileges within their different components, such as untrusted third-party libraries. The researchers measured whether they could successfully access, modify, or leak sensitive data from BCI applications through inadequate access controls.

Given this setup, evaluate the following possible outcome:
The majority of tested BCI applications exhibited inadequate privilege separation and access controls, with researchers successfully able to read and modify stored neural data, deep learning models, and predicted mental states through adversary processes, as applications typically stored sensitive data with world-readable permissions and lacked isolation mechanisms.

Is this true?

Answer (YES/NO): YES